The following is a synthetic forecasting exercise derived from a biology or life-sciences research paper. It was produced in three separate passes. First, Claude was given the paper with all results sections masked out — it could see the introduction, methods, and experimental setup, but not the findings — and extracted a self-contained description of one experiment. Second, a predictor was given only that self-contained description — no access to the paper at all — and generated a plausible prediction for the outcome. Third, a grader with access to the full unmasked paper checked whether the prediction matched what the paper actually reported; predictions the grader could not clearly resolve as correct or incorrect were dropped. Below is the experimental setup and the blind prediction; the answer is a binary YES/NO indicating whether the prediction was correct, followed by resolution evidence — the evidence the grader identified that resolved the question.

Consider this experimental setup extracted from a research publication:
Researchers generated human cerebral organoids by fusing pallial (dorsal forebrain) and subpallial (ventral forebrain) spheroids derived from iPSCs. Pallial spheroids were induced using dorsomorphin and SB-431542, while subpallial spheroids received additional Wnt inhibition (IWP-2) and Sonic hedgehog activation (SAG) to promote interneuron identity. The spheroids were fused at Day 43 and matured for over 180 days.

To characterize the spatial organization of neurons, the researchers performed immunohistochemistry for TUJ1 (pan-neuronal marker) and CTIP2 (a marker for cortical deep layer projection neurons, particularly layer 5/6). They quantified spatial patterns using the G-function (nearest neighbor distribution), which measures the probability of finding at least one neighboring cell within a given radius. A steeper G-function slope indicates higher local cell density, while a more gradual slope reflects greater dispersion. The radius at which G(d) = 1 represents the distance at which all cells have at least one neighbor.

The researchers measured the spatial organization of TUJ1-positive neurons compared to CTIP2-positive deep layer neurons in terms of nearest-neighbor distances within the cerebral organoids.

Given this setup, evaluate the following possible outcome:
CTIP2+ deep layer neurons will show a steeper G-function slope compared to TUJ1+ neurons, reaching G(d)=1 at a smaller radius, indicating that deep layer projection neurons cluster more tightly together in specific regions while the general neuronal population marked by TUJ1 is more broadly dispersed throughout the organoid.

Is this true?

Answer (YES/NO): NO